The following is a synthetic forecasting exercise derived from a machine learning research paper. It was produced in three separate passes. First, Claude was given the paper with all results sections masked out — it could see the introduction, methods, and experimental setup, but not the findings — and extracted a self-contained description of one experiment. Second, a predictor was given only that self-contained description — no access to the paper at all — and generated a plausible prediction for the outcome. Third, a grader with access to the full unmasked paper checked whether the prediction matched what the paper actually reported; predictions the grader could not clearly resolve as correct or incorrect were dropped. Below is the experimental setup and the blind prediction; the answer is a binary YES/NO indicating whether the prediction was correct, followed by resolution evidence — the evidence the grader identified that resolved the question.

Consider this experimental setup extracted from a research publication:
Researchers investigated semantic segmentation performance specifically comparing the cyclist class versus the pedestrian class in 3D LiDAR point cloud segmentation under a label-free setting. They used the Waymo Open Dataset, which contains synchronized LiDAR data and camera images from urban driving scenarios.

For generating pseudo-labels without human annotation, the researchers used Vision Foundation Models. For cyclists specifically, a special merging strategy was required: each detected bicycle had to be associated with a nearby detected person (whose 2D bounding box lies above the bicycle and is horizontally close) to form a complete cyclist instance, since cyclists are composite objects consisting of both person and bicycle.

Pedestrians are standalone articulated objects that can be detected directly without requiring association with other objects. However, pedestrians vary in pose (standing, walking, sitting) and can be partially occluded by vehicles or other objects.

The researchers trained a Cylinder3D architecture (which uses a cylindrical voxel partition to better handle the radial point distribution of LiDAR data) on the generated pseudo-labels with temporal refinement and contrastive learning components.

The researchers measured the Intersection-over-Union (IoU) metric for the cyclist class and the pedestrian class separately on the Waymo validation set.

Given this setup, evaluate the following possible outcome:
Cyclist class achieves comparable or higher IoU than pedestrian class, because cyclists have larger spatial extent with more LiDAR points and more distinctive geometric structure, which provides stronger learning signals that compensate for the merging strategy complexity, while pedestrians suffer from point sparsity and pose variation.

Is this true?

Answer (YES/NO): NO